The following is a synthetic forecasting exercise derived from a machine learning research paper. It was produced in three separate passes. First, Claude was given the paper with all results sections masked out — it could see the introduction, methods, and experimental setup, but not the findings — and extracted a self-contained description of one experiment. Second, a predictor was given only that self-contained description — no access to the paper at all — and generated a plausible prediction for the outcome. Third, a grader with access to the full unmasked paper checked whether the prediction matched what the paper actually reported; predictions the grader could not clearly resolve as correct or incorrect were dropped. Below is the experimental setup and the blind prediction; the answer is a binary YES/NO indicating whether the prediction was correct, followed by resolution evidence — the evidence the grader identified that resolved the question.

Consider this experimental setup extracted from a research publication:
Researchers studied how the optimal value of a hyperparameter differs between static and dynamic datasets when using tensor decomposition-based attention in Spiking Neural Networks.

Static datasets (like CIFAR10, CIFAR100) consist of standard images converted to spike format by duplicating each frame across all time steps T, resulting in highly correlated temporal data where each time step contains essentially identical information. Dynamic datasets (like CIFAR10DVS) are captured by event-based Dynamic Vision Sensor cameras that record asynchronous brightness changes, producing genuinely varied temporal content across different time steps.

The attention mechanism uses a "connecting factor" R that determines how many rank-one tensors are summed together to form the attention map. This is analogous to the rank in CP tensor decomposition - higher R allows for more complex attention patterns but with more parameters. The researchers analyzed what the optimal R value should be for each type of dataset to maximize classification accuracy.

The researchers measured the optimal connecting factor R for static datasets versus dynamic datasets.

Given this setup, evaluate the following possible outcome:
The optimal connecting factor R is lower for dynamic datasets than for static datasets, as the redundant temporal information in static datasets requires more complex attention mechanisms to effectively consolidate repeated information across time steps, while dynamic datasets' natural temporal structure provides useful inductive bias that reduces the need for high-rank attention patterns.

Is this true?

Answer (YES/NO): NO